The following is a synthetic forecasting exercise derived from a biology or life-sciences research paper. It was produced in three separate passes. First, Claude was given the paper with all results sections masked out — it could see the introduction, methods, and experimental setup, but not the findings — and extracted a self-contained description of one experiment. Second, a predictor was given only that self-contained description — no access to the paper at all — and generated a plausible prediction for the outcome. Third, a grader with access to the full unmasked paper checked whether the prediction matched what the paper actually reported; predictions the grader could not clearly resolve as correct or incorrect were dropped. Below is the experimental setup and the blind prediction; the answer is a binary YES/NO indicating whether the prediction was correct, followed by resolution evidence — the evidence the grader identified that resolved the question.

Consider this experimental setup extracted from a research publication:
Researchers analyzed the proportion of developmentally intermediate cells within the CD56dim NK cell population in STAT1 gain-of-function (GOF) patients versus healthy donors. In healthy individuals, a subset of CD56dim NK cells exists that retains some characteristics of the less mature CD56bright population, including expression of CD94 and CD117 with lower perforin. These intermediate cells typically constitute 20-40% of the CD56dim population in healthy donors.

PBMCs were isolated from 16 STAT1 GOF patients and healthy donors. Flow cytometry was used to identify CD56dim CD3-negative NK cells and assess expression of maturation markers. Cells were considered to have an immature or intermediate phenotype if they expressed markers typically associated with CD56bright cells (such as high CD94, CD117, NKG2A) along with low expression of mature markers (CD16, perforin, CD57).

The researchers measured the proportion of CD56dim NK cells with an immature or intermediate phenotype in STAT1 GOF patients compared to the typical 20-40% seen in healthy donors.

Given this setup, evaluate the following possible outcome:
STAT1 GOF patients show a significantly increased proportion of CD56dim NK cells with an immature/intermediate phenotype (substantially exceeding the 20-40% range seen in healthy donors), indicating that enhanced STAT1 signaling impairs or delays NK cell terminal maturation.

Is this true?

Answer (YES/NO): YES